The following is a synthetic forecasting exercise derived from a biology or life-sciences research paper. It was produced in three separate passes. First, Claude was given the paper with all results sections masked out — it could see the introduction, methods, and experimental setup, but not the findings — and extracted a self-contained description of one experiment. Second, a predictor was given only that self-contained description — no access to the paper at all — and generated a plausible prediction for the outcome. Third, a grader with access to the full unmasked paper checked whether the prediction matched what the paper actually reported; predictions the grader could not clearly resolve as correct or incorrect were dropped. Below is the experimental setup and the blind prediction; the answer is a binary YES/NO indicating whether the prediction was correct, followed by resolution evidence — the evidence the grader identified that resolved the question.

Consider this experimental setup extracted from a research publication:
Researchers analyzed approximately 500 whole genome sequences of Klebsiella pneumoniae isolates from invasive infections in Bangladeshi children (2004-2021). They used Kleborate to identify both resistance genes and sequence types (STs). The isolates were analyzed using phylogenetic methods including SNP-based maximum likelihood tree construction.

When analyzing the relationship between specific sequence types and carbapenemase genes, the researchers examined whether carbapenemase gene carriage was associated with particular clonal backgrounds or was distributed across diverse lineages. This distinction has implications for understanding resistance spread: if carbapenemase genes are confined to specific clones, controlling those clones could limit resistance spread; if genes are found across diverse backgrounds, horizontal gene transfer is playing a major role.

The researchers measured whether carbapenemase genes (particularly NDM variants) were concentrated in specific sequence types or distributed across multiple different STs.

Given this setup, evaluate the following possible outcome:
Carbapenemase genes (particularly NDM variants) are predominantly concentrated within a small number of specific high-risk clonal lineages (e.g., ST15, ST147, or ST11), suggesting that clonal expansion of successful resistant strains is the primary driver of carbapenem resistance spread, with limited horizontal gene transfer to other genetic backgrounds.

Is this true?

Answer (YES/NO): NO